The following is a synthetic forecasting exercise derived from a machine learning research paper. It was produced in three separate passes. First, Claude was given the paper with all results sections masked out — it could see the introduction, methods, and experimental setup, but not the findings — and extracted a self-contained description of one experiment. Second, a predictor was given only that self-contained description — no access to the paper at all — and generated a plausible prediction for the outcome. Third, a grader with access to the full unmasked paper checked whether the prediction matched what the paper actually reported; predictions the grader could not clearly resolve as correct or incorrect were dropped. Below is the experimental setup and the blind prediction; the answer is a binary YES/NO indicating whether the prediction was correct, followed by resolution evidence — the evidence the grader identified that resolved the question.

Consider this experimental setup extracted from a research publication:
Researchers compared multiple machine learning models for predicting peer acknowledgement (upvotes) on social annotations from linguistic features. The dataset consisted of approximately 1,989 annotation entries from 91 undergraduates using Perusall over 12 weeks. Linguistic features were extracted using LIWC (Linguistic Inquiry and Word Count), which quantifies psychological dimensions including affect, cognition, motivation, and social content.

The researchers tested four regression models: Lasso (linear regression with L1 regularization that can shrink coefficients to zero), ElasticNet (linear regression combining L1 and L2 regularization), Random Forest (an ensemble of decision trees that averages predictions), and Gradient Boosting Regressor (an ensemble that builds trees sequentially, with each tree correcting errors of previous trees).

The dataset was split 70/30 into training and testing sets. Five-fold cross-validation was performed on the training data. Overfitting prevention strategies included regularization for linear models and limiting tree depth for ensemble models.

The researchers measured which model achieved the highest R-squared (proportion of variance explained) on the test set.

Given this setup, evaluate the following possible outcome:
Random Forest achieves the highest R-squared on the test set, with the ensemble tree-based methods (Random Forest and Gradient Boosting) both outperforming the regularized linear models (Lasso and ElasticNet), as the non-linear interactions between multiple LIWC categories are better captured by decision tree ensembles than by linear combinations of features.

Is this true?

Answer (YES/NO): NO